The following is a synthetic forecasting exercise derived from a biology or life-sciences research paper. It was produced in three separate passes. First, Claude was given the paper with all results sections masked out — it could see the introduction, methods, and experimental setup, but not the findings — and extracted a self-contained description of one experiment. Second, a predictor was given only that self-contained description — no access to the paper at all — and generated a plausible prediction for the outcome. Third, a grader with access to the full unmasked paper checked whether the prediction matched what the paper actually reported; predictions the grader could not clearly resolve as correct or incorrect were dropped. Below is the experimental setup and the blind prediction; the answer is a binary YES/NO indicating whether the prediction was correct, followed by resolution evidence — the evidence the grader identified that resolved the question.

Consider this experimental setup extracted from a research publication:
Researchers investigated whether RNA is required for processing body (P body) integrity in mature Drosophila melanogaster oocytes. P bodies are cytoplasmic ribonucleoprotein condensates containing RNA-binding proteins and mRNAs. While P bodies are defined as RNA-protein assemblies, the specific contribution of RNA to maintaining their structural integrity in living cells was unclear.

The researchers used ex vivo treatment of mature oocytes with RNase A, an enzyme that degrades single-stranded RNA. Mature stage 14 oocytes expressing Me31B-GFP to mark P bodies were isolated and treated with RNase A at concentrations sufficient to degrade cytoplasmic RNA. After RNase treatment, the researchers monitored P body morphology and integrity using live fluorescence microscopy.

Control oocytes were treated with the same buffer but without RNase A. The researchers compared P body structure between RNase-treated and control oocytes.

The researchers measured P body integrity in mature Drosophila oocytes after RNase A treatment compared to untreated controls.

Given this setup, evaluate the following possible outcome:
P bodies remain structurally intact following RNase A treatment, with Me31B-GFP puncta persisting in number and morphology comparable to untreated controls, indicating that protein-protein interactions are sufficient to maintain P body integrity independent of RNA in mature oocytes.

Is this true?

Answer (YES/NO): NO